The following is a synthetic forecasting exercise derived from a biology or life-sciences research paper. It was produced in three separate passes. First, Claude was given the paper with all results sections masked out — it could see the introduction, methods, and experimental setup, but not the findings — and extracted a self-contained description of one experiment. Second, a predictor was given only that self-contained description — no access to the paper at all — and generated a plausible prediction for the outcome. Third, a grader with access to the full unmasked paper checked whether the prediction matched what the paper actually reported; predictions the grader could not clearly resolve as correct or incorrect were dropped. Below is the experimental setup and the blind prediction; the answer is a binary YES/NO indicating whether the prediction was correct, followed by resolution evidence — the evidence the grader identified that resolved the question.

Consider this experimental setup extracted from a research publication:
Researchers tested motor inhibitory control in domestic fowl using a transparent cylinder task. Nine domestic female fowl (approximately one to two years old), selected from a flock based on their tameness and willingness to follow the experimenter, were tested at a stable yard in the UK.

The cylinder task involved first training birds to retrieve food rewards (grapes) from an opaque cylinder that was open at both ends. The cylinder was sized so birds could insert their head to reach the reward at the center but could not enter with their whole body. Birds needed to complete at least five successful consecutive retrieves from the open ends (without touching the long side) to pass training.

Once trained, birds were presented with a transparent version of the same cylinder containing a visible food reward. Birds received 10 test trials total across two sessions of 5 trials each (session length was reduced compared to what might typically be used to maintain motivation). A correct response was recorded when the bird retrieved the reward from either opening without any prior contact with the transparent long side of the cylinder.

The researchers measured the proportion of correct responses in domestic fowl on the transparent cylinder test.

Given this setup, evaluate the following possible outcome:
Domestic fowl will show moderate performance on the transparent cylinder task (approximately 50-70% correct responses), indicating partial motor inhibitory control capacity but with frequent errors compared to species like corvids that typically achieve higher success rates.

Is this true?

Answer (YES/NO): NO